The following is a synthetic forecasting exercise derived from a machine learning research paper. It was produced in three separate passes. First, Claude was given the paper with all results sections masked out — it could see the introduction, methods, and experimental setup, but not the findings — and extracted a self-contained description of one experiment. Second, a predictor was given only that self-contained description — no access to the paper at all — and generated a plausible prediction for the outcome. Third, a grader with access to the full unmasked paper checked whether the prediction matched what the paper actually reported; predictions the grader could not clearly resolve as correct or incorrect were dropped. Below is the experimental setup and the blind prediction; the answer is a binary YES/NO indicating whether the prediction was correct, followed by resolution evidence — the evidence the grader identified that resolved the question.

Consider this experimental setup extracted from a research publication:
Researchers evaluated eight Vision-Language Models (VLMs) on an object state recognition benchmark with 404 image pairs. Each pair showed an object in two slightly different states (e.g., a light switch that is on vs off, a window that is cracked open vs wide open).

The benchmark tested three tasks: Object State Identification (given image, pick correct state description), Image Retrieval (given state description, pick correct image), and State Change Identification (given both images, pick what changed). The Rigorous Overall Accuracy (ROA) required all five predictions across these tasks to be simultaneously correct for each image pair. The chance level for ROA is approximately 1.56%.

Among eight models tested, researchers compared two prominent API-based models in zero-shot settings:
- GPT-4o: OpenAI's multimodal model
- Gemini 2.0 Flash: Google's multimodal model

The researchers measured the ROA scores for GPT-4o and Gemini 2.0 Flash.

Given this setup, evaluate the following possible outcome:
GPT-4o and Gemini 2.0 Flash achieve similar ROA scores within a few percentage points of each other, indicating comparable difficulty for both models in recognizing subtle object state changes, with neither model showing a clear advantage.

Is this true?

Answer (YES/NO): NO